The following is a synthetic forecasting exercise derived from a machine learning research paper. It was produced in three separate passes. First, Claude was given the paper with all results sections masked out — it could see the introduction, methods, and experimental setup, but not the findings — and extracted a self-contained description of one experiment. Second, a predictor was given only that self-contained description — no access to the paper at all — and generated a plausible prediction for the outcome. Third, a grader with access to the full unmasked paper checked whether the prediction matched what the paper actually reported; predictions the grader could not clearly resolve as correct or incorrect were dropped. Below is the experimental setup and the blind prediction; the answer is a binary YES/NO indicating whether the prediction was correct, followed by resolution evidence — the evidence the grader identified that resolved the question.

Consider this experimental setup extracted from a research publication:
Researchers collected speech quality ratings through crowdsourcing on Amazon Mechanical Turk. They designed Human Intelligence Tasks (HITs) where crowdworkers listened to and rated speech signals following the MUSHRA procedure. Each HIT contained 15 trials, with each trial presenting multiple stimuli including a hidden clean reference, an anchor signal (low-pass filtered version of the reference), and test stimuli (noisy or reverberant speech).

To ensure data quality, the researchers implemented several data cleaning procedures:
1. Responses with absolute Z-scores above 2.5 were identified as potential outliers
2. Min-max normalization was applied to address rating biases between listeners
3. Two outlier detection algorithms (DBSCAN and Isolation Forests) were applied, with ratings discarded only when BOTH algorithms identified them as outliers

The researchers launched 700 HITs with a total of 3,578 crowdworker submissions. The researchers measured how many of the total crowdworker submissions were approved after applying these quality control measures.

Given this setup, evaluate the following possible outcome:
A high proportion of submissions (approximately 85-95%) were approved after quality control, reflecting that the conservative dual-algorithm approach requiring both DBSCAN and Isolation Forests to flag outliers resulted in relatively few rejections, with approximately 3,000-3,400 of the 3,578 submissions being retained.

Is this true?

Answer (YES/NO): NO